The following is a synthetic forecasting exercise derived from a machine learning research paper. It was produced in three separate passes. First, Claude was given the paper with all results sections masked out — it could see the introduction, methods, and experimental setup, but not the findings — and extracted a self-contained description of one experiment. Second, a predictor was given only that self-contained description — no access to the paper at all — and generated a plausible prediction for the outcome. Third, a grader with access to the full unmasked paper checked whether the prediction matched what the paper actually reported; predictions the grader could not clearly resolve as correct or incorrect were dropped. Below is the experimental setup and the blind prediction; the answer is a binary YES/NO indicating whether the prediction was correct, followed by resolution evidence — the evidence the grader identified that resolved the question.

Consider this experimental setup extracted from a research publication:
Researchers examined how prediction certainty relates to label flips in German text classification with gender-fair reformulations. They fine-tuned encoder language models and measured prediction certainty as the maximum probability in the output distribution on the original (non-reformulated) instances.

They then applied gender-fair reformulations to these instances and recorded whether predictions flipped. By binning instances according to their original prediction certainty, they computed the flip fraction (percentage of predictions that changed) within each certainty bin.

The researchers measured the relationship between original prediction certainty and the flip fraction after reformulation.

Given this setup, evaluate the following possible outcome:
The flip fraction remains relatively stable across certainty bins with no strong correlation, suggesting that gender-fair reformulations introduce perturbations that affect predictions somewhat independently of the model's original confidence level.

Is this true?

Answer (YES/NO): NO